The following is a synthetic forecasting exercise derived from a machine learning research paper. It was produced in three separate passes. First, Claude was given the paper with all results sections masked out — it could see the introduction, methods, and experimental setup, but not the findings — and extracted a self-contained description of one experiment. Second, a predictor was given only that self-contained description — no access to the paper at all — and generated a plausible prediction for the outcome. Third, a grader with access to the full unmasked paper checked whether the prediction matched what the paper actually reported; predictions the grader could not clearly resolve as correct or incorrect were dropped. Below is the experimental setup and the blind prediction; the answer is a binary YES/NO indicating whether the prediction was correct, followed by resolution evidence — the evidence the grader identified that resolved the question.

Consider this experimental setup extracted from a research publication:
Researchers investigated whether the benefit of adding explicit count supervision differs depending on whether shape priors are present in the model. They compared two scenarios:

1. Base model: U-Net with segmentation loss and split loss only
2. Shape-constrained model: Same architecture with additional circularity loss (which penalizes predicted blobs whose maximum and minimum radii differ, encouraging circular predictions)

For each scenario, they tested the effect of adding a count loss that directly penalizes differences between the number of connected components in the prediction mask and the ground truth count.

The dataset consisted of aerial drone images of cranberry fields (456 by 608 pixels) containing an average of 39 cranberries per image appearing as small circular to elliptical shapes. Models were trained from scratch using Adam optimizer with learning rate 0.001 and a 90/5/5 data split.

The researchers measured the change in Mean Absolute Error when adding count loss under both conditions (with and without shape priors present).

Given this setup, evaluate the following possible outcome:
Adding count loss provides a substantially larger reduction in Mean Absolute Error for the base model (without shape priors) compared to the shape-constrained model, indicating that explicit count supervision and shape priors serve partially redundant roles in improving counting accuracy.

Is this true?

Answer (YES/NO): YES